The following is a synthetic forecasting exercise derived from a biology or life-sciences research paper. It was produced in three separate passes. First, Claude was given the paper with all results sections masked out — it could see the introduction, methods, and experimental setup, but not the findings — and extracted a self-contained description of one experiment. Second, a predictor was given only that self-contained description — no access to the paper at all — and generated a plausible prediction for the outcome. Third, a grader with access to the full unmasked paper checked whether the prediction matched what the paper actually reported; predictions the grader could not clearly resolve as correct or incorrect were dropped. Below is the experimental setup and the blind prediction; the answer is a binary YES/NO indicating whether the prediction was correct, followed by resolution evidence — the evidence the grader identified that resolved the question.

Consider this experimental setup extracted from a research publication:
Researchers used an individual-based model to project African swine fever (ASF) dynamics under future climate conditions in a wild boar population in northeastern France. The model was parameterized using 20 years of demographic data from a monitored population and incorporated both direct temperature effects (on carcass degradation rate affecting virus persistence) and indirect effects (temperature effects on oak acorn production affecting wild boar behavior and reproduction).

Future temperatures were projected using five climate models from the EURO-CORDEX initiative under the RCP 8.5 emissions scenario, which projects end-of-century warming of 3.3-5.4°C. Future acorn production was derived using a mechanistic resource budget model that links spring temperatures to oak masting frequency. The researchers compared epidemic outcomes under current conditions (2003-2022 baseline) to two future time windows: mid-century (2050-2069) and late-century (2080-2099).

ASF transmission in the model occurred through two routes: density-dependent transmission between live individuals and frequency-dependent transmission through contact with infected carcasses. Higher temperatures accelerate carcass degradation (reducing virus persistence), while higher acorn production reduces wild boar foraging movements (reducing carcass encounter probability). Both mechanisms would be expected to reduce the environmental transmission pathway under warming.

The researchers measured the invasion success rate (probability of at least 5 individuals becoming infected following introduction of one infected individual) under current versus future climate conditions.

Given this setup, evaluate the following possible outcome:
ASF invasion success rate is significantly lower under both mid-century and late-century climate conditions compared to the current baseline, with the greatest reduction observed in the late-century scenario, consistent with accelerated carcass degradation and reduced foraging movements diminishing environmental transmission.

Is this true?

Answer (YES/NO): NO